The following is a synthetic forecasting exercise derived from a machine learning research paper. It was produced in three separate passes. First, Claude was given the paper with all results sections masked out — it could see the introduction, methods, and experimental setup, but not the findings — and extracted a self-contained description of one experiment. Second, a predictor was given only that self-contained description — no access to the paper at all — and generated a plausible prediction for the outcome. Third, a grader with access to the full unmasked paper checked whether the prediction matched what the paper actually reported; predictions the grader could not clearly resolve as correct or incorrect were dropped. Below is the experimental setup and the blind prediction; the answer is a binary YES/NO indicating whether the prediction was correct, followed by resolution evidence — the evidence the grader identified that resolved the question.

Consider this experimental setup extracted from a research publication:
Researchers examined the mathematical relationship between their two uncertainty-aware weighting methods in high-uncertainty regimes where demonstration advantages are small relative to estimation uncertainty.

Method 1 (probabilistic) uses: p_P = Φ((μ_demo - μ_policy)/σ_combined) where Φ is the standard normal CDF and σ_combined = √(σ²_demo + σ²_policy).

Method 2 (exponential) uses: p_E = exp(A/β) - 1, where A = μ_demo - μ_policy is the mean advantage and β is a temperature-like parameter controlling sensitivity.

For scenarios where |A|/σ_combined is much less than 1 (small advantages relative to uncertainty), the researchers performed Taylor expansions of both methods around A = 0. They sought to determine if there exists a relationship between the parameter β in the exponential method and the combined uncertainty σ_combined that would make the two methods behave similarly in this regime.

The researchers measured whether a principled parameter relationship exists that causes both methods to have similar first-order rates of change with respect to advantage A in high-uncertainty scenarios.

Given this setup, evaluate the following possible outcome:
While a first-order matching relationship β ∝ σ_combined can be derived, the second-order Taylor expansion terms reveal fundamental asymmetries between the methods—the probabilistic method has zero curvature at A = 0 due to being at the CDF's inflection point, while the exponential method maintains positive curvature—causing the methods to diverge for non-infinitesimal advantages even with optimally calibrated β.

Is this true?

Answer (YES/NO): NO